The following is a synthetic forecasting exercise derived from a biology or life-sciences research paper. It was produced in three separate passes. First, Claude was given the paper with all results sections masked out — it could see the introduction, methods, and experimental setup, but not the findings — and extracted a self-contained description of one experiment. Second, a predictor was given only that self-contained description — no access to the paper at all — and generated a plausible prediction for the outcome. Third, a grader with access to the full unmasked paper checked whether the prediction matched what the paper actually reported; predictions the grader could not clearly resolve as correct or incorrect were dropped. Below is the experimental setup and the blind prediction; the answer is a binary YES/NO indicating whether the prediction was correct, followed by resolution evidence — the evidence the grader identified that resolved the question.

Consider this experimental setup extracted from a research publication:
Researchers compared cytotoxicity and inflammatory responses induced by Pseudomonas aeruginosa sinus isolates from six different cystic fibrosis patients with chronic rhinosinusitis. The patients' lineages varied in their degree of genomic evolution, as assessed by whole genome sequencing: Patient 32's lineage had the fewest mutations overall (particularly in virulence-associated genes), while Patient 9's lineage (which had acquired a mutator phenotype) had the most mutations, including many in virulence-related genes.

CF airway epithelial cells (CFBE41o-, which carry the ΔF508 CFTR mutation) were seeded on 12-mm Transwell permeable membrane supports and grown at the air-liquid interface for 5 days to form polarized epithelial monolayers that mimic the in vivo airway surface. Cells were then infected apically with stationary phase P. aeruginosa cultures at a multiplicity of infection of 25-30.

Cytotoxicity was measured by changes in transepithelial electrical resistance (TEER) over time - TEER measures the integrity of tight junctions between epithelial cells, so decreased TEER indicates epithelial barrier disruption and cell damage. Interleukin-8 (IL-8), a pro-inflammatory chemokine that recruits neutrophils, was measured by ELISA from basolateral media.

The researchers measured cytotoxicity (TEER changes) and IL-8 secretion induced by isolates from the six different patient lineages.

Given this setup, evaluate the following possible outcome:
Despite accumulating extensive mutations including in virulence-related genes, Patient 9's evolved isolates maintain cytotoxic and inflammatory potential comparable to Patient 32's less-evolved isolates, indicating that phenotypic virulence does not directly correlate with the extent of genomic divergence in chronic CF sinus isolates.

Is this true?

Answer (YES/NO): NO